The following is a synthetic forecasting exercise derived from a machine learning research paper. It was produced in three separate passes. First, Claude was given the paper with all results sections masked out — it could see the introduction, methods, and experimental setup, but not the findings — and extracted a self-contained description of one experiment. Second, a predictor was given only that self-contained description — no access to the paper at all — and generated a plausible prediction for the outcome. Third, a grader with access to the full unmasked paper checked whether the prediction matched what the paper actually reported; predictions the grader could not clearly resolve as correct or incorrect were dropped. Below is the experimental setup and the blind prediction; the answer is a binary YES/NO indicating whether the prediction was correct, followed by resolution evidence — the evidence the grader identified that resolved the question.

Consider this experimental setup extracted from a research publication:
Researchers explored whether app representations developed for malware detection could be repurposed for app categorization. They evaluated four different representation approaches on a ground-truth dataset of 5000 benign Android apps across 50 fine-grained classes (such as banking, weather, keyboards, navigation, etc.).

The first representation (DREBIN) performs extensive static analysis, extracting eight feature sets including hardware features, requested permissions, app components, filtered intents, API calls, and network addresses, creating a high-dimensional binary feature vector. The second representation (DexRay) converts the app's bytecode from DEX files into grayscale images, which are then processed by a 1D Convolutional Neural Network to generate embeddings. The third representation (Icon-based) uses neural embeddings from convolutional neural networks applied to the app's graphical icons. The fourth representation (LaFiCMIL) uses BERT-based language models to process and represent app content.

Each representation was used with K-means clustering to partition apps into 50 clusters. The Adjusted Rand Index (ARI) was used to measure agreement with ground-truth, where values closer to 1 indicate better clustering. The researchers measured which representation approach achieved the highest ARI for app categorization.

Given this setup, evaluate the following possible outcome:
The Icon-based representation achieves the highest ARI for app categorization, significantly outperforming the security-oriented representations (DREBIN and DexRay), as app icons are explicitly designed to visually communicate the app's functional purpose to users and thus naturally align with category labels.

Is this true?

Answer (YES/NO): NO